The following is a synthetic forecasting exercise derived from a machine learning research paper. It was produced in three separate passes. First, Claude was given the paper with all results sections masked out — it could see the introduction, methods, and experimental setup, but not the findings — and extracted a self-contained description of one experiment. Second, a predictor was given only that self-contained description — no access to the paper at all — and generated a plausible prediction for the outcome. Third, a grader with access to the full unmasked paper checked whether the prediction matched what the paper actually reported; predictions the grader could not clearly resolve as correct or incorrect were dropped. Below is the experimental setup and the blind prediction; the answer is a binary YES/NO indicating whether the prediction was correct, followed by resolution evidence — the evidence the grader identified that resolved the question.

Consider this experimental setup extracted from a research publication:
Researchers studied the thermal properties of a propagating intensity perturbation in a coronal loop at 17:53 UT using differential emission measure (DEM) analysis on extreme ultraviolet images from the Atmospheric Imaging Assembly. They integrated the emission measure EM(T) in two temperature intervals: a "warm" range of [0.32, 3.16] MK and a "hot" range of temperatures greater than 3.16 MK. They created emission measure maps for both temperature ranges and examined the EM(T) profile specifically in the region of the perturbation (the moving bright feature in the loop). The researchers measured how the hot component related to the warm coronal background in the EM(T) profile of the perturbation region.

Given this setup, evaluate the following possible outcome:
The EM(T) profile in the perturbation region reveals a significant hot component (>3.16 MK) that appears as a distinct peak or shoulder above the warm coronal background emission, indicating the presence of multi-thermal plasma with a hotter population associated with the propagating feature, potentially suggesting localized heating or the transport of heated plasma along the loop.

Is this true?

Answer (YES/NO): YES